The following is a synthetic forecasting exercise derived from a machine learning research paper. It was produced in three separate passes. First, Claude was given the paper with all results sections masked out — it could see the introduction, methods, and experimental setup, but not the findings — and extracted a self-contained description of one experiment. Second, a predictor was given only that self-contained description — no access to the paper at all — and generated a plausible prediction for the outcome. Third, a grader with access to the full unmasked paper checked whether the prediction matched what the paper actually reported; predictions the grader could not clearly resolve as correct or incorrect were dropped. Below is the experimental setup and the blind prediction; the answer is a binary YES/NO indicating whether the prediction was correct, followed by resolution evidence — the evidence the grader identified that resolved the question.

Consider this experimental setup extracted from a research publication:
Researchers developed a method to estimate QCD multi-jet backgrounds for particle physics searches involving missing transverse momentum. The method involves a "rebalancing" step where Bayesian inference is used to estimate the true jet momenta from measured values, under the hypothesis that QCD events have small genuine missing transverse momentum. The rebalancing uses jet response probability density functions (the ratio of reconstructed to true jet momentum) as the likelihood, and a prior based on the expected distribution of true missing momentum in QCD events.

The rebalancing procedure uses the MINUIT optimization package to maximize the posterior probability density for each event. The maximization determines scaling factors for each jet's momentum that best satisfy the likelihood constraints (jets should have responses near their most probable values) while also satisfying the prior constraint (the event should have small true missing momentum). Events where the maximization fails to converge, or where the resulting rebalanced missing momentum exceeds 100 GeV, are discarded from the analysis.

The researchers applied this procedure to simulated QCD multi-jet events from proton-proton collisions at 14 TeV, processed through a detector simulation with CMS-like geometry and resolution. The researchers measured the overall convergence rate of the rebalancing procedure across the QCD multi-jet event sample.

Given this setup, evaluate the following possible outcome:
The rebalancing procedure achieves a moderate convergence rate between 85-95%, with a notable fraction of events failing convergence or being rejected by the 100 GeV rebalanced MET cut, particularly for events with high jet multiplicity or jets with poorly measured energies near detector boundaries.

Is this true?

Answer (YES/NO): NO